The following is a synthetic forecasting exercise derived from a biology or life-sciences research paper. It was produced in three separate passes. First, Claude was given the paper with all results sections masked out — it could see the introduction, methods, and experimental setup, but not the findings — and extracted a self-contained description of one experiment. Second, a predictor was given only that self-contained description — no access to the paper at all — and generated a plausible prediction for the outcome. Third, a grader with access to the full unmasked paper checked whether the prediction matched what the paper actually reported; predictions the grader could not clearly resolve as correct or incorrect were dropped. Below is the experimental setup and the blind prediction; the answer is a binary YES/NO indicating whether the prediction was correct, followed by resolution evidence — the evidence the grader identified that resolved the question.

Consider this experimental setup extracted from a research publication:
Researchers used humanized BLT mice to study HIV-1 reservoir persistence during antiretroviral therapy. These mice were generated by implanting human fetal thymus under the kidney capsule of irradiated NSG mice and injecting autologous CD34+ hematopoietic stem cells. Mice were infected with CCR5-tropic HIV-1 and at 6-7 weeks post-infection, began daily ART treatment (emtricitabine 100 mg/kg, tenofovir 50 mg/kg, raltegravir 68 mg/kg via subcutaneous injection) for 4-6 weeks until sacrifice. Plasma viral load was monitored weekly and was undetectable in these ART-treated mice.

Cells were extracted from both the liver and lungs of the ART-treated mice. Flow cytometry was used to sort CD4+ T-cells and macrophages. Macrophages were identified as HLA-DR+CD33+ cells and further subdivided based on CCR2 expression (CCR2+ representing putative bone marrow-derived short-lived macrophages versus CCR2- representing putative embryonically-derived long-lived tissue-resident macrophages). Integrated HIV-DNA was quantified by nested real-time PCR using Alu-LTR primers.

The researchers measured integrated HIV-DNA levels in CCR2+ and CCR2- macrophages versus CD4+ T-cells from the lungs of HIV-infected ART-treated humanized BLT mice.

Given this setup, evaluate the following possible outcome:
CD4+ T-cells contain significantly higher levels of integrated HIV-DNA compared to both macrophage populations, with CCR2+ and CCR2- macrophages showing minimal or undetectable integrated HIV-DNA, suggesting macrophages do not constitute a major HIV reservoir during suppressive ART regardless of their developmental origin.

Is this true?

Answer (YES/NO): YES